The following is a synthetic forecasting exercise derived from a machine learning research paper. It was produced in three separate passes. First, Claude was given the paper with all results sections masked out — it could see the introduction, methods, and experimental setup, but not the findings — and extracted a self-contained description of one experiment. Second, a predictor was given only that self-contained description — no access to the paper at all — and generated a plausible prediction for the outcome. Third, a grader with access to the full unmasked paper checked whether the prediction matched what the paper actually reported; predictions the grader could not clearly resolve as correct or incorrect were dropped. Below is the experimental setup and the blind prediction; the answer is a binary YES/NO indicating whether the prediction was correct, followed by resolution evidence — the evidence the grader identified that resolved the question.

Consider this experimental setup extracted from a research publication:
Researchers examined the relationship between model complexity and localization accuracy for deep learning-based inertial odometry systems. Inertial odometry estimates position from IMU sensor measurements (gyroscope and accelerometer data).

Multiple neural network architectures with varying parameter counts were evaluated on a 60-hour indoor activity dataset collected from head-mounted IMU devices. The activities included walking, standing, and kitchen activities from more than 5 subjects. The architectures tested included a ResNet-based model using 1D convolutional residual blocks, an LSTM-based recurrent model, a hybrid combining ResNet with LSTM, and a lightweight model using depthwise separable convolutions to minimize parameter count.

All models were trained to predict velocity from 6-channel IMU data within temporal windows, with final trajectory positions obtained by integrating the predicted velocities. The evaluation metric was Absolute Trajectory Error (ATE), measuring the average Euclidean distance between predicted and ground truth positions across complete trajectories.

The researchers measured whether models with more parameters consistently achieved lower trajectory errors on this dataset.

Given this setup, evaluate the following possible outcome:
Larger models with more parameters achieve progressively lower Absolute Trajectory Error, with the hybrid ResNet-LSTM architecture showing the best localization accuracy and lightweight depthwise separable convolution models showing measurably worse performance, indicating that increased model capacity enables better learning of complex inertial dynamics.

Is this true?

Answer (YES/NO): NO